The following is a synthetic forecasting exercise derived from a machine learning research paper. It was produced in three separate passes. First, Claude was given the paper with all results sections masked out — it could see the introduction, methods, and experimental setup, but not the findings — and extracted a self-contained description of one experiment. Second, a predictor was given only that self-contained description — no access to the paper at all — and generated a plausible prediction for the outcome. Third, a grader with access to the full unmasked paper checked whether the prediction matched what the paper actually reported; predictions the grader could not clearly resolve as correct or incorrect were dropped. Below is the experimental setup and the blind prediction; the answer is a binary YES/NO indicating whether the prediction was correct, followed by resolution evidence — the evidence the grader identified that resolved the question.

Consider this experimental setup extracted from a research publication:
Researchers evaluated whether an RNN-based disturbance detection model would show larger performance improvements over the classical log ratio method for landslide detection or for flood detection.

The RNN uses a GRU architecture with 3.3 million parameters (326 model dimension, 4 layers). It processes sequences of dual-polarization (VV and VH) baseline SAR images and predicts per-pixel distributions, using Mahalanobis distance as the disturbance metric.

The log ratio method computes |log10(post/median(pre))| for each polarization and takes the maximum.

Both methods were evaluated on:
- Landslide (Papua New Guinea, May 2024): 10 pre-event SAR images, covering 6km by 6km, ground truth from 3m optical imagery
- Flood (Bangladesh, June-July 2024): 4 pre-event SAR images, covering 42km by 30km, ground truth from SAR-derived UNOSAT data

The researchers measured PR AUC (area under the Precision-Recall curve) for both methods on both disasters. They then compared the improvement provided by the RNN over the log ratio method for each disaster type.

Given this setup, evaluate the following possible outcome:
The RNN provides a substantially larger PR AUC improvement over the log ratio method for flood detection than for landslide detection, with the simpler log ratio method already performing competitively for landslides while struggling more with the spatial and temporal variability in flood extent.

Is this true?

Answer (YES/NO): NO